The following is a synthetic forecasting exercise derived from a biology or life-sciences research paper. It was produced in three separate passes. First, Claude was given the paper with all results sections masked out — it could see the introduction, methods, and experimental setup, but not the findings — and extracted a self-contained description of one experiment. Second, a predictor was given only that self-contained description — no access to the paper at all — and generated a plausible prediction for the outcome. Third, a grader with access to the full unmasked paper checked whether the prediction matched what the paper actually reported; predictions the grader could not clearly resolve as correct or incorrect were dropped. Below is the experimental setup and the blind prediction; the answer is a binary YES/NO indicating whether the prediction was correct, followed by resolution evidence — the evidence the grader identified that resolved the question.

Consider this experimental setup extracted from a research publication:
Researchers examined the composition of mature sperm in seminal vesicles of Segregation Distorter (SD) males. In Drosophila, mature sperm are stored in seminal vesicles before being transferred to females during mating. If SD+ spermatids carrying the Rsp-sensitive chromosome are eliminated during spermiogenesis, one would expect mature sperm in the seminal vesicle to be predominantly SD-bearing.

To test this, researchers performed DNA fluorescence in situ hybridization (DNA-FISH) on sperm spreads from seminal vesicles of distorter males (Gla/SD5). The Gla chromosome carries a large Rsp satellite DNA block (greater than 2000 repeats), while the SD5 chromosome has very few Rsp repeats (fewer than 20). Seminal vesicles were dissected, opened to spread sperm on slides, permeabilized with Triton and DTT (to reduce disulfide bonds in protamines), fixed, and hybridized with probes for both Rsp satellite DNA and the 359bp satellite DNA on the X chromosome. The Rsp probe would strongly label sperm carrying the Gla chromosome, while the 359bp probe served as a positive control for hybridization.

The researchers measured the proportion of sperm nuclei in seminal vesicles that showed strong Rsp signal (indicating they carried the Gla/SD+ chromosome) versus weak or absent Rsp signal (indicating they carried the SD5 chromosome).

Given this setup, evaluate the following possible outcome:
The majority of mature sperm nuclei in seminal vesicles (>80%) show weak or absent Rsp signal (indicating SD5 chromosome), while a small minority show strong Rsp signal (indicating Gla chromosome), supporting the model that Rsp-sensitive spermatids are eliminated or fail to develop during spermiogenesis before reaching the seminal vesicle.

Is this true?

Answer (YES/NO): YES